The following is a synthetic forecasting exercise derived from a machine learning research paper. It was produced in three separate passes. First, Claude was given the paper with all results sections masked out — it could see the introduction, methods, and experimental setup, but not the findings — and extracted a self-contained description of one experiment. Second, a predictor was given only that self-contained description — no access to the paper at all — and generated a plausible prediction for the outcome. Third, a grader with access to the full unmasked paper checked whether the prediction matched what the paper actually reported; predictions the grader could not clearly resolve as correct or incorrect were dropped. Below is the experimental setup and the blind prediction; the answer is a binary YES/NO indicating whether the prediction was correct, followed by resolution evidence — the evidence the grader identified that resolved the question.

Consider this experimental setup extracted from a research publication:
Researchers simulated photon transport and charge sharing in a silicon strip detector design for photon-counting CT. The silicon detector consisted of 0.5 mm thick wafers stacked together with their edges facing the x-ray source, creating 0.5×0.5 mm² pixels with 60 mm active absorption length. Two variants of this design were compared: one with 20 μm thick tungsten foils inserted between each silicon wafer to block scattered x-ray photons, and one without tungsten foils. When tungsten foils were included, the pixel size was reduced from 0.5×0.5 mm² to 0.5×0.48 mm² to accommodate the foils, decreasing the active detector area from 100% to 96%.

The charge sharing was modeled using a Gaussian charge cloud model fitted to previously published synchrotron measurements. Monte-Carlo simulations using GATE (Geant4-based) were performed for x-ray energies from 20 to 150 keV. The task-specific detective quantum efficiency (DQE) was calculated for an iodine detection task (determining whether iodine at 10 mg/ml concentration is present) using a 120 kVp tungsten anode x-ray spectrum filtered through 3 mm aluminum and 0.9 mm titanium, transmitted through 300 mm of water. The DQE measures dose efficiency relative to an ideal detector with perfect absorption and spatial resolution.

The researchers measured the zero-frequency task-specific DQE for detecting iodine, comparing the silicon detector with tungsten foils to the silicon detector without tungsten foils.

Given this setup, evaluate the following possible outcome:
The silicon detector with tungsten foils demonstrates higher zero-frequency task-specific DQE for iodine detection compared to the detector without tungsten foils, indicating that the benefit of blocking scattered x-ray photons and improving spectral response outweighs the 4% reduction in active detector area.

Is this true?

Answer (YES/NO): NO